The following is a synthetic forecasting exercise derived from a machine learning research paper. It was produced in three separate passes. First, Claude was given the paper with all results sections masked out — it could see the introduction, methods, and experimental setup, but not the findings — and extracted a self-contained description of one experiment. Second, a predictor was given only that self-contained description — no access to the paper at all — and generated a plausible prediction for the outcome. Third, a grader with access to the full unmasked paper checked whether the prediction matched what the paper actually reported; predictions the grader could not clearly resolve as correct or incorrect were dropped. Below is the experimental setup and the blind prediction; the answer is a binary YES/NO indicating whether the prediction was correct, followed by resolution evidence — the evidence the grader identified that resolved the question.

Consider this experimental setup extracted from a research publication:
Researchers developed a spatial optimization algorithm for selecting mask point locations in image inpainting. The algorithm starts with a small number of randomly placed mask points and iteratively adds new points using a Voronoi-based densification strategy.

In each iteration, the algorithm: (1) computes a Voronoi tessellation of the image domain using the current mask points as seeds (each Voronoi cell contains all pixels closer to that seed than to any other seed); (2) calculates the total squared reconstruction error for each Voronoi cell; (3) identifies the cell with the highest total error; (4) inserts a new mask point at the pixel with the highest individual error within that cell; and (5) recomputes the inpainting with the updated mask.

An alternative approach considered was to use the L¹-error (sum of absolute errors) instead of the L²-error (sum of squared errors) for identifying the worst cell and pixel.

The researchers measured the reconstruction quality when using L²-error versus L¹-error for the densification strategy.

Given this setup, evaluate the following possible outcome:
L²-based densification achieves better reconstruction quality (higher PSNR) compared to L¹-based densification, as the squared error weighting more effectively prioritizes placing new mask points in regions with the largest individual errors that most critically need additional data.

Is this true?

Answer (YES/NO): YES